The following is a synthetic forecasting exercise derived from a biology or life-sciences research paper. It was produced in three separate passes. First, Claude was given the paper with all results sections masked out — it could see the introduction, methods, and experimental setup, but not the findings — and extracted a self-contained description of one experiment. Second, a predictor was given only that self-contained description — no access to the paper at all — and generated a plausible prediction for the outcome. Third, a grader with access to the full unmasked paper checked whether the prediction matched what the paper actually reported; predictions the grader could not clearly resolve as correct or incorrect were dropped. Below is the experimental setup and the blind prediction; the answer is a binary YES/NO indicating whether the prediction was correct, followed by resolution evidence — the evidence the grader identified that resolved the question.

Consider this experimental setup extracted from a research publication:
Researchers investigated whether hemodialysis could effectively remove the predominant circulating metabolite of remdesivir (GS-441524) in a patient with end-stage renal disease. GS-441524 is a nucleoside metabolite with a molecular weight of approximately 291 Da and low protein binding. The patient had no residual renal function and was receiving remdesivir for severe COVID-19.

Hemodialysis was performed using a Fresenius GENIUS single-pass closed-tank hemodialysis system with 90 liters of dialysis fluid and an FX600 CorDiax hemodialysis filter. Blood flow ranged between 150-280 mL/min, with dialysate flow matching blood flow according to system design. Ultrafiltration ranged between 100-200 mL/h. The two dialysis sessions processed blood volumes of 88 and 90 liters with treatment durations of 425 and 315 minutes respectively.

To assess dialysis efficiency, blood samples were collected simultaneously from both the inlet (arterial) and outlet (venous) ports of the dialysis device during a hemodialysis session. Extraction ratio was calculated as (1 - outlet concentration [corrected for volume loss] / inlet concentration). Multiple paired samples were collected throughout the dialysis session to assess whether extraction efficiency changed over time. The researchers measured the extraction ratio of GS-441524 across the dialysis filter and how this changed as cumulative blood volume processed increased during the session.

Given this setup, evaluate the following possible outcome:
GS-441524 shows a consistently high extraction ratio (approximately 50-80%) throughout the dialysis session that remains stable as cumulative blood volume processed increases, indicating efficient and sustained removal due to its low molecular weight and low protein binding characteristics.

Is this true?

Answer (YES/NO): NO